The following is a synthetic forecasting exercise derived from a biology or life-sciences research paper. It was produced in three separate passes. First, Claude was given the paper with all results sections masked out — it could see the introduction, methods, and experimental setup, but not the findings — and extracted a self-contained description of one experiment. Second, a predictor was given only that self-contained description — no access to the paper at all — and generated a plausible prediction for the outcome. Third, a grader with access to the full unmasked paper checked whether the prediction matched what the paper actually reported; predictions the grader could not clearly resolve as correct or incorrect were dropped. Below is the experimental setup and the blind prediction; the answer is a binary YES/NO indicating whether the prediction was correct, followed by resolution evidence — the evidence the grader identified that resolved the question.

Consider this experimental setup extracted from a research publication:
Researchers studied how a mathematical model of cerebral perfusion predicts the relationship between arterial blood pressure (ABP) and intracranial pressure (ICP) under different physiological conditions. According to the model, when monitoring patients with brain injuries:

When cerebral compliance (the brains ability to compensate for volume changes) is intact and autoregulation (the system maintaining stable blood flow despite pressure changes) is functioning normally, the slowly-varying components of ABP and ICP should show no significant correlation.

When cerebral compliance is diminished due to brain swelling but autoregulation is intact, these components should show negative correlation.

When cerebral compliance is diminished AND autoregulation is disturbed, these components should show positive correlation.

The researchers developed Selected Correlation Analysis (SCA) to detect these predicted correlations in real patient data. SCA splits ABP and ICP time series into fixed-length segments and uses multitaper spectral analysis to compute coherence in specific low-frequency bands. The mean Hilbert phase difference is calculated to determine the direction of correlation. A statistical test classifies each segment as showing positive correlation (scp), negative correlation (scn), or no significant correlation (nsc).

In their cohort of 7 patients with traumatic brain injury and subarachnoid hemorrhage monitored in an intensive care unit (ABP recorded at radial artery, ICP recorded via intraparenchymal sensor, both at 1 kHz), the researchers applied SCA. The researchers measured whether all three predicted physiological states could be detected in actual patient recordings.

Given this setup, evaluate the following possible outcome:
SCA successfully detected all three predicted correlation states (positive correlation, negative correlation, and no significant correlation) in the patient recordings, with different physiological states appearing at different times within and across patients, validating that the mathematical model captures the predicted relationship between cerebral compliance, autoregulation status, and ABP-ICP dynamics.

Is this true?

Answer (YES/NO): NO